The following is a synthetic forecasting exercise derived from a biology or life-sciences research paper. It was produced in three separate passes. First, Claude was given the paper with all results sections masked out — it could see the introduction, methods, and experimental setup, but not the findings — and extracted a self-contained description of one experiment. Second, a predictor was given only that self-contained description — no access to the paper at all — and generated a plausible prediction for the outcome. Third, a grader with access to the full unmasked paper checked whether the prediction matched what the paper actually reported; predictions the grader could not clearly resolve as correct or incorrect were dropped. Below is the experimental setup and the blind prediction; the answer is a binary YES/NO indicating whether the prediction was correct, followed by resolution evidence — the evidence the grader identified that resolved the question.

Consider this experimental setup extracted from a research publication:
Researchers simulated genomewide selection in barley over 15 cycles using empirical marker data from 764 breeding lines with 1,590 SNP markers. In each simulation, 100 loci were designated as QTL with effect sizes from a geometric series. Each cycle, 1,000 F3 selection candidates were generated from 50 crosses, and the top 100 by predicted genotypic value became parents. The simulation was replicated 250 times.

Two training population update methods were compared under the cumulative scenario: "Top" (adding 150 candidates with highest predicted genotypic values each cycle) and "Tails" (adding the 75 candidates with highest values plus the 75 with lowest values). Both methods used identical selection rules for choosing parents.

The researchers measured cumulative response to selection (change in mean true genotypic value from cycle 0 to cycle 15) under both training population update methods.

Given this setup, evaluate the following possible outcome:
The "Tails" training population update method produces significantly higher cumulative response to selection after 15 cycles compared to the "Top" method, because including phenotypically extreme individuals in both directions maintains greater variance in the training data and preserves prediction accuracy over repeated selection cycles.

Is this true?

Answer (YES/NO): NO